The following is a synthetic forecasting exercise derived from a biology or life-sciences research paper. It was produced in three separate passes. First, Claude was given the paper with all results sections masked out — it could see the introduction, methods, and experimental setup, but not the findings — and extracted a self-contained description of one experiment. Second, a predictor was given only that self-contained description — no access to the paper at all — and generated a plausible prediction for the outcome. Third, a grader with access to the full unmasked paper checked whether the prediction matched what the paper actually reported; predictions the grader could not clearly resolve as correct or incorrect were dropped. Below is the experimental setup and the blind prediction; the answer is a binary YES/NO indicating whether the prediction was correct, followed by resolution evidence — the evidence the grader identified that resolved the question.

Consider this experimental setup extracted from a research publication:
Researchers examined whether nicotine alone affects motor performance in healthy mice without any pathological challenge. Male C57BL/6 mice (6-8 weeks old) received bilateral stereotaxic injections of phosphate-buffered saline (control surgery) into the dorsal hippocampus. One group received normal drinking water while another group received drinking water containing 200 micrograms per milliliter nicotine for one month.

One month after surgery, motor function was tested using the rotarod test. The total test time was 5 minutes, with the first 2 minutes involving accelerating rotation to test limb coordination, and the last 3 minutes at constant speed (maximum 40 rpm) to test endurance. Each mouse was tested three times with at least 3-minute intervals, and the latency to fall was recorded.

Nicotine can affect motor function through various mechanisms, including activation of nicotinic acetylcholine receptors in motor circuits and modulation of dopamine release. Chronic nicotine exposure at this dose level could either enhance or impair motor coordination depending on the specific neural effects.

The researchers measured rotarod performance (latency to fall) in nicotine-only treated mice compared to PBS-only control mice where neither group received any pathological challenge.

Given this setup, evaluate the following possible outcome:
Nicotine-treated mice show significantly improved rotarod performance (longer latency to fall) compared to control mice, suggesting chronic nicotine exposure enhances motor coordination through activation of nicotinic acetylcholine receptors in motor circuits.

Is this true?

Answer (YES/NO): NO